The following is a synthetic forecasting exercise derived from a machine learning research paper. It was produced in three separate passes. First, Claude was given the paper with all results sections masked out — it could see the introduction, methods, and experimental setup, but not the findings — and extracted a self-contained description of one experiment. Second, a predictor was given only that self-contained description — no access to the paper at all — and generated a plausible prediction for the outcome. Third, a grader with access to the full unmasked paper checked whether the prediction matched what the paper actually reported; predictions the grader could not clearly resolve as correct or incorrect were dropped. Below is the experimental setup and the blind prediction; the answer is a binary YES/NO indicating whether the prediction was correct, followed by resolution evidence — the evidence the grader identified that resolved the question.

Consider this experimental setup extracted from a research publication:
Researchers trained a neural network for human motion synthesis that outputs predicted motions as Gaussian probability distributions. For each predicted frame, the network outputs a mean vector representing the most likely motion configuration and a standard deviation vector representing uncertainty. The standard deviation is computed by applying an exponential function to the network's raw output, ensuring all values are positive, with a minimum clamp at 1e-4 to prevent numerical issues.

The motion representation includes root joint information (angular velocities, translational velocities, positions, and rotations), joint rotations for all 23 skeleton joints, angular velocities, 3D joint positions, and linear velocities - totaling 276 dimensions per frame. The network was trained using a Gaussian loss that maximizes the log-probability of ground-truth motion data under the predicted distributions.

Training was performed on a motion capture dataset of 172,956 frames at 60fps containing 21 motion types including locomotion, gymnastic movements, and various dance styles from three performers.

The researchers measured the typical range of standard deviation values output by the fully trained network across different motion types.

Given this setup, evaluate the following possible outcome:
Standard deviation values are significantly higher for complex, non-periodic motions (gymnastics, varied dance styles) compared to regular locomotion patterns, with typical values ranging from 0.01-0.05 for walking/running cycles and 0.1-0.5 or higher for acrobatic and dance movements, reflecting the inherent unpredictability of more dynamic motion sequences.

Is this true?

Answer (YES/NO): NO